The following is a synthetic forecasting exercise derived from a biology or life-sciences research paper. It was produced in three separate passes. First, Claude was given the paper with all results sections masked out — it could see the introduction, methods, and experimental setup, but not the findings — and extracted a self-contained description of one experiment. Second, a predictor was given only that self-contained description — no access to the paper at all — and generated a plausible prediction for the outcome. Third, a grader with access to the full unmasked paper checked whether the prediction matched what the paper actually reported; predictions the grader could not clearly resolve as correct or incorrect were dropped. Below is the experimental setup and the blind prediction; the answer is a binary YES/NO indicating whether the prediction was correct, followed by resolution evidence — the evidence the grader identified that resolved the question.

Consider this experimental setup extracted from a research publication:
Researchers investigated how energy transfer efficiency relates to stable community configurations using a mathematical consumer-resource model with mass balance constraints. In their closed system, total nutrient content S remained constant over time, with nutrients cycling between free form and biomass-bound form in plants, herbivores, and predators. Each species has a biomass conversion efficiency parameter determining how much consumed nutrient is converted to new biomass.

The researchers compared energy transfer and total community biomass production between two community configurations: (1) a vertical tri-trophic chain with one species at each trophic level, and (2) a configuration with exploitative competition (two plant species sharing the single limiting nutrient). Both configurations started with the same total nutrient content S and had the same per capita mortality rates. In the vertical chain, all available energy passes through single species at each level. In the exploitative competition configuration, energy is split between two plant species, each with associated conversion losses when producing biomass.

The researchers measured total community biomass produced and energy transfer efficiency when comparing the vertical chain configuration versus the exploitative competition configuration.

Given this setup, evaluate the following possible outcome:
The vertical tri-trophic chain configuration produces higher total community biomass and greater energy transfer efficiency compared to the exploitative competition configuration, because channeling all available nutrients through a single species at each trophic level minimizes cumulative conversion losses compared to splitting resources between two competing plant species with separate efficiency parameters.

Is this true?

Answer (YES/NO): YES